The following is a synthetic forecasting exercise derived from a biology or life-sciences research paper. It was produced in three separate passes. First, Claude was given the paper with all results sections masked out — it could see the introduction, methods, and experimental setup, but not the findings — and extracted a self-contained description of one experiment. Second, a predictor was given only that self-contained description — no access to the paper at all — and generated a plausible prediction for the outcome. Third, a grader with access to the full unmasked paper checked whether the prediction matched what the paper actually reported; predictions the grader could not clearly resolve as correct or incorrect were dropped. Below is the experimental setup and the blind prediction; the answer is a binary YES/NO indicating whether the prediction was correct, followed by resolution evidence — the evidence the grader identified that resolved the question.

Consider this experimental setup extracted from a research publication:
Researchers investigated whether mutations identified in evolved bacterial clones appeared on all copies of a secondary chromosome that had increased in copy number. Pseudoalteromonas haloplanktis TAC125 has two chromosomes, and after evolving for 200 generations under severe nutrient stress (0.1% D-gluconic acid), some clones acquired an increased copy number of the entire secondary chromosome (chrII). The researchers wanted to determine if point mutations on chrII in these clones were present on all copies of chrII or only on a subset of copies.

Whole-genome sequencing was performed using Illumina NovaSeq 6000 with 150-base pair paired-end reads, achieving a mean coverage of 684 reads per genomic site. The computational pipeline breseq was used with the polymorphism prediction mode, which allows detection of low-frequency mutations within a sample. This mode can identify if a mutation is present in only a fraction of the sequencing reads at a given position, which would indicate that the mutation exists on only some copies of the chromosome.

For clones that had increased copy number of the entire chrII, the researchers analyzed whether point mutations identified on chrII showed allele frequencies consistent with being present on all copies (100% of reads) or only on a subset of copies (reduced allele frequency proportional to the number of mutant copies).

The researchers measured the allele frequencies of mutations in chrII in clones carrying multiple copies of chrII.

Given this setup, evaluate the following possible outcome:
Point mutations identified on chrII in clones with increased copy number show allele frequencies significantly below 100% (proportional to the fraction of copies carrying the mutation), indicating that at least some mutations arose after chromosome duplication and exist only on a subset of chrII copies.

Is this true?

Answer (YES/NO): NO